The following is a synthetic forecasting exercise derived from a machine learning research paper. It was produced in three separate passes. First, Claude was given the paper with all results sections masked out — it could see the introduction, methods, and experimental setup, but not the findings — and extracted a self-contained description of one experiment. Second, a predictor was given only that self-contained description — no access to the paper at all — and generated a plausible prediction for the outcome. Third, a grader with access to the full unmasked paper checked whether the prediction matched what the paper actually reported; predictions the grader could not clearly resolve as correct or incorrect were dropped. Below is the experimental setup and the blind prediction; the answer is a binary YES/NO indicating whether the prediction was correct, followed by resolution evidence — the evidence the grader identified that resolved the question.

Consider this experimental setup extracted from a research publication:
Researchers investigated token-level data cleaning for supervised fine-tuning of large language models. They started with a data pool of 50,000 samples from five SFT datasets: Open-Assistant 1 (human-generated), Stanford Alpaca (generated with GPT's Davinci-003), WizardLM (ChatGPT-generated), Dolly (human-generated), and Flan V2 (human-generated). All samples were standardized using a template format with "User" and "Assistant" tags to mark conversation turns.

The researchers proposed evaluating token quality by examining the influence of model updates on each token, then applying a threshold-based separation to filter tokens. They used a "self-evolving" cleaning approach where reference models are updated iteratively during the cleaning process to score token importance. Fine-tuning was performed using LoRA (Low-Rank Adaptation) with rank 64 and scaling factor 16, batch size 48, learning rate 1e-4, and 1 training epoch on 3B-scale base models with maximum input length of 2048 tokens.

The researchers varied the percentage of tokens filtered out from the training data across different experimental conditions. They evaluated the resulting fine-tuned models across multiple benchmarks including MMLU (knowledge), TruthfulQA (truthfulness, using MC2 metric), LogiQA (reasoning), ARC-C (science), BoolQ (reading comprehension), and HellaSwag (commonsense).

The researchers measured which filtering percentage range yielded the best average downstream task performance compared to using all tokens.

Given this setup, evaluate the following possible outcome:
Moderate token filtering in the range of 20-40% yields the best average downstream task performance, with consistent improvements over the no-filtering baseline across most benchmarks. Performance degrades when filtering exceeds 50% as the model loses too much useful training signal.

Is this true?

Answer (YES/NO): NO